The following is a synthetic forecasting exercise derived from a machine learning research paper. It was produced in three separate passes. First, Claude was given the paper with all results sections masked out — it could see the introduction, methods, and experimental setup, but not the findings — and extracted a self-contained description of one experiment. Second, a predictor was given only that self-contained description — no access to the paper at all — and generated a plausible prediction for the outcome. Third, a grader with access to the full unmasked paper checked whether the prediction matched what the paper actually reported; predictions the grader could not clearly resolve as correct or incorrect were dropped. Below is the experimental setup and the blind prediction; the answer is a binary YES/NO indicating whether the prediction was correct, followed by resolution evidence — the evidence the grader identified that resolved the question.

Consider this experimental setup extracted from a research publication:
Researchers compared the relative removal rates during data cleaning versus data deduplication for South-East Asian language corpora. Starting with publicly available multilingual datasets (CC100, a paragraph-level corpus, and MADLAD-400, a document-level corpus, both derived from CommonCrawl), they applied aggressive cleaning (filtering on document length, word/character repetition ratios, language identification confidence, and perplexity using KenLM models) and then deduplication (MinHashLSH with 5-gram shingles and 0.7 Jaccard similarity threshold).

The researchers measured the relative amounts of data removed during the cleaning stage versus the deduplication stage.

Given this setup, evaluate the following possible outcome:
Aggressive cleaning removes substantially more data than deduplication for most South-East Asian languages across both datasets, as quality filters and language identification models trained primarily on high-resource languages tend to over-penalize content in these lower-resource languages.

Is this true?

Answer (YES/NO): YES